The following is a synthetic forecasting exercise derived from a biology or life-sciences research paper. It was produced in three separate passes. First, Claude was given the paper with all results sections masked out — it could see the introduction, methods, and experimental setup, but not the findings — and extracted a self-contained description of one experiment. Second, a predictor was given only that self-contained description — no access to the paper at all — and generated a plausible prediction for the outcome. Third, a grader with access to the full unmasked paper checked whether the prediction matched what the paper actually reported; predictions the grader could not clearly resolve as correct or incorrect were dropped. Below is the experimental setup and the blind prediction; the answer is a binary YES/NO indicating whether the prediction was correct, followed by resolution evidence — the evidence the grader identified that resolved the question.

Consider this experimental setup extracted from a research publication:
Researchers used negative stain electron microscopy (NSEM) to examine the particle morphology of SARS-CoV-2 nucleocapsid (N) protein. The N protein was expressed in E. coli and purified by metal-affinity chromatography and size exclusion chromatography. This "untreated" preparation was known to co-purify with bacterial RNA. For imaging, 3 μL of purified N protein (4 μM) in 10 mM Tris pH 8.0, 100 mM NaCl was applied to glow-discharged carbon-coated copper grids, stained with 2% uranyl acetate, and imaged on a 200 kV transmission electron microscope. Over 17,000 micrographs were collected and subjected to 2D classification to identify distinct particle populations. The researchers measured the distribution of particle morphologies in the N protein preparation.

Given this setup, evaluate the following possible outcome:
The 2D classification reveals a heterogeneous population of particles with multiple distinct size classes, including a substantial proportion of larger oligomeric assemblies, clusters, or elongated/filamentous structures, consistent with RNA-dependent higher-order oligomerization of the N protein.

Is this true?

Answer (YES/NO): YES